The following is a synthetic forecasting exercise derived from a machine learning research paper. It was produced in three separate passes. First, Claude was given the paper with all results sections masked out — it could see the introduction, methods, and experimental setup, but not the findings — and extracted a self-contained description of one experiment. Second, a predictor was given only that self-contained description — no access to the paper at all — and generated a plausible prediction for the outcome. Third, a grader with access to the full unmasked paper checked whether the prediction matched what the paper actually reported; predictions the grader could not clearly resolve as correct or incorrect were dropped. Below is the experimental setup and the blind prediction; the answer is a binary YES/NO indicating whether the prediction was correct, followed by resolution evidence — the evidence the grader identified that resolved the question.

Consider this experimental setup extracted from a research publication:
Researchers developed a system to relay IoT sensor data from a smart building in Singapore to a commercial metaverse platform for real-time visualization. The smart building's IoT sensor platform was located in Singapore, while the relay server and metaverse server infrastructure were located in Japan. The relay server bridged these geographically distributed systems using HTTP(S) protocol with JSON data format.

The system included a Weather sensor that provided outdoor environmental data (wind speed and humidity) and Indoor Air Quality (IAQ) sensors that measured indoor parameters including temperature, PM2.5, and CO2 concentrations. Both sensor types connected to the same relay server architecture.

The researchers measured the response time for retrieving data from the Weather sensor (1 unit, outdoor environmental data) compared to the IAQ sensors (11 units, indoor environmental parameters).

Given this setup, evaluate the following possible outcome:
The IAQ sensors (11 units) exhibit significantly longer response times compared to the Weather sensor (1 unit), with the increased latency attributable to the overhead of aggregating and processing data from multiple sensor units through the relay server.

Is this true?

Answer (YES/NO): NO